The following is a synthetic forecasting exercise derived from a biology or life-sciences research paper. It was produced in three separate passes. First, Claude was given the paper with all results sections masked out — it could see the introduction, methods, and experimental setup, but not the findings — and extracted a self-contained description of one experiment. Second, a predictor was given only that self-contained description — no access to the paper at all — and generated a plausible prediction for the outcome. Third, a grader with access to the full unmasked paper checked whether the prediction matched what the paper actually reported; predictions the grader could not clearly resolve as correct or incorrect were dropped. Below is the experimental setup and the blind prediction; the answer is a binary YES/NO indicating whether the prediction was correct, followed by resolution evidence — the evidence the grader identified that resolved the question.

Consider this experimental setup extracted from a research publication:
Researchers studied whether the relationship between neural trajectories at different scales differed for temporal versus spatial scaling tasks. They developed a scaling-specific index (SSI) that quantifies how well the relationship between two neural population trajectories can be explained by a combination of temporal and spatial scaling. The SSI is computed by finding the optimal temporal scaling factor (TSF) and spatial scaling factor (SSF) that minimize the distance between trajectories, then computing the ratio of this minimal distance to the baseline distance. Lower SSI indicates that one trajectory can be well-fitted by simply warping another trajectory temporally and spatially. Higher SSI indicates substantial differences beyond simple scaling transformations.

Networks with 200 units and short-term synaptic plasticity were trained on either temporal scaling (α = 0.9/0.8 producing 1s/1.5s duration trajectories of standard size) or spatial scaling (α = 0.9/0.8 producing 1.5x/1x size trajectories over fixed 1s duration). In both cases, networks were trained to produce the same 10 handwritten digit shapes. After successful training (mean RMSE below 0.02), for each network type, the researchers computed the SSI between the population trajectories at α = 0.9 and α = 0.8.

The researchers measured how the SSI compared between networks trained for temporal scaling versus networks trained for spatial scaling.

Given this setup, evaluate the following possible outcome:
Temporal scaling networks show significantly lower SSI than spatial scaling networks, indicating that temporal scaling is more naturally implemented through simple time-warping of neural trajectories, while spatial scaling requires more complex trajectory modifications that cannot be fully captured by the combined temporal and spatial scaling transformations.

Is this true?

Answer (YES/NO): NO